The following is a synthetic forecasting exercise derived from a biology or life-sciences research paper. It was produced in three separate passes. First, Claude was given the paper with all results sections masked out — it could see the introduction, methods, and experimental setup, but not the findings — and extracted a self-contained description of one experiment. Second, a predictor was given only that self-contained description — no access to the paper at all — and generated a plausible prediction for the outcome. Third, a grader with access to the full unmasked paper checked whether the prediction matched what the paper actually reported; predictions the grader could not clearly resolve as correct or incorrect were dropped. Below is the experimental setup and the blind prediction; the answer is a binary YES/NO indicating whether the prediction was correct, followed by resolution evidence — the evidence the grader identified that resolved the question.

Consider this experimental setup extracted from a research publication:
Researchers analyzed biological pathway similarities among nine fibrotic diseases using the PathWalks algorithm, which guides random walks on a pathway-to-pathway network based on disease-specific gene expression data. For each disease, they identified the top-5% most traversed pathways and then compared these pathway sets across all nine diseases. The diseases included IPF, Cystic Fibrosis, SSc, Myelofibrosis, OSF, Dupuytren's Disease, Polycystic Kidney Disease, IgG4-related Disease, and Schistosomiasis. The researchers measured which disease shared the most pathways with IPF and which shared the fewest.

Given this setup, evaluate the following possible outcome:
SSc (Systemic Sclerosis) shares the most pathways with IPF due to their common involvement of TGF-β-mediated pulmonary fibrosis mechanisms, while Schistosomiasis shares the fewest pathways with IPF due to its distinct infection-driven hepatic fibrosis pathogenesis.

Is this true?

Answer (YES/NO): NO